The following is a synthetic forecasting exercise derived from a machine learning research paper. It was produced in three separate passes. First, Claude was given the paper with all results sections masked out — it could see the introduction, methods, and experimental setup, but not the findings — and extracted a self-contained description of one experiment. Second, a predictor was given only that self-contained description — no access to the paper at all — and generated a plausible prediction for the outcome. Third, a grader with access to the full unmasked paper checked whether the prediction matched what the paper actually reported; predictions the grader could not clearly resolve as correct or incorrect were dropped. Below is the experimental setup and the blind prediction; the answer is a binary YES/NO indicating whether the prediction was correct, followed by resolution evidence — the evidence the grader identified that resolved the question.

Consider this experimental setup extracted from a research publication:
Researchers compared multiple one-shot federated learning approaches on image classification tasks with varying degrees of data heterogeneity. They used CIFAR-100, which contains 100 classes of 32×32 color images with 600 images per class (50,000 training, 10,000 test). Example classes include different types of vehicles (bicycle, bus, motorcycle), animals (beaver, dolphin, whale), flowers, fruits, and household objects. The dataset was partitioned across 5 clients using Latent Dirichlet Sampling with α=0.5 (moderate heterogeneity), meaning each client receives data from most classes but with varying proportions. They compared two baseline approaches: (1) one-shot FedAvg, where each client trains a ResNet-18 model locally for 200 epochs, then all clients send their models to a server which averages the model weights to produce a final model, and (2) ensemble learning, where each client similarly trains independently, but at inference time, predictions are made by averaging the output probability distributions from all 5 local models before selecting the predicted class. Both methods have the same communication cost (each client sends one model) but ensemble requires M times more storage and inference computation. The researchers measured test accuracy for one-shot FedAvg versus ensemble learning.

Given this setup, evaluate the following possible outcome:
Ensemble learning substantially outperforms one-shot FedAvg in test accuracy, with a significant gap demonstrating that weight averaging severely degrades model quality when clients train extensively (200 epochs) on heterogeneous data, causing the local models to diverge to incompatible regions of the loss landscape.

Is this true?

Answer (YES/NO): YES